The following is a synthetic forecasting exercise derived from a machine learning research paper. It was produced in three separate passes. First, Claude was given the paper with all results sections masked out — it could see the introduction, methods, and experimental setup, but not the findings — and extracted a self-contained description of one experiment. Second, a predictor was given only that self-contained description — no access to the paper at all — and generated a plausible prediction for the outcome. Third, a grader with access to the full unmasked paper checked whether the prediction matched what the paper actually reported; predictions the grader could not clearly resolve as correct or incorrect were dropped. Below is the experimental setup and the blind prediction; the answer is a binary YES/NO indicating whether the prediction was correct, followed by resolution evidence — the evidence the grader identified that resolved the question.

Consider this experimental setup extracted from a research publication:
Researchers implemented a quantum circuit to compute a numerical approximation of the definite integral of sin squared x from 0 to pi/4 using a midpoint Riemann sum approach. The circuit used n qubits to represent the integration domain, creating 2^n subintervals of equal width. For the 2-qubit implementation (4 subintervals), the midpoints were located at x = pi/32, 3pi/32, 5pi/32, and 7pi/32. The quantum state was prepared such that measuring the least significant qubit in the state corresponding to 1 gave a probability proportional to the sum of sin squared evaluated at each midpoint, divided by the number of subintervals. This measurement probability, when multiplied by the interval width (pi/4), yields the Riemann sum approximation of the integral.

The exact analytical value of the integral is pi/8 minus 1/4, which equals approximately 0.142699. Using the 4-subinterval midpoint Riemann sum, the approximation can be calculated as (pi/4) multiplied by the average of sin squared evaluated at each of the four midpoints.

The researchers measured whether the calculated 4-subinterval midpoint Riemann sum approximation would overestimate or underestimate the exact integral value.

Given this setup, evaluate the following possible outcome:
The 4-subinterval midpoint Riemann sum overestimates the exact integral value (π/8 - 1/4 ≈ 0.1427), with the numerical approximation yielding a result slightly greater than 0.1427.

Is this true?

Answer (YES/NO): NO